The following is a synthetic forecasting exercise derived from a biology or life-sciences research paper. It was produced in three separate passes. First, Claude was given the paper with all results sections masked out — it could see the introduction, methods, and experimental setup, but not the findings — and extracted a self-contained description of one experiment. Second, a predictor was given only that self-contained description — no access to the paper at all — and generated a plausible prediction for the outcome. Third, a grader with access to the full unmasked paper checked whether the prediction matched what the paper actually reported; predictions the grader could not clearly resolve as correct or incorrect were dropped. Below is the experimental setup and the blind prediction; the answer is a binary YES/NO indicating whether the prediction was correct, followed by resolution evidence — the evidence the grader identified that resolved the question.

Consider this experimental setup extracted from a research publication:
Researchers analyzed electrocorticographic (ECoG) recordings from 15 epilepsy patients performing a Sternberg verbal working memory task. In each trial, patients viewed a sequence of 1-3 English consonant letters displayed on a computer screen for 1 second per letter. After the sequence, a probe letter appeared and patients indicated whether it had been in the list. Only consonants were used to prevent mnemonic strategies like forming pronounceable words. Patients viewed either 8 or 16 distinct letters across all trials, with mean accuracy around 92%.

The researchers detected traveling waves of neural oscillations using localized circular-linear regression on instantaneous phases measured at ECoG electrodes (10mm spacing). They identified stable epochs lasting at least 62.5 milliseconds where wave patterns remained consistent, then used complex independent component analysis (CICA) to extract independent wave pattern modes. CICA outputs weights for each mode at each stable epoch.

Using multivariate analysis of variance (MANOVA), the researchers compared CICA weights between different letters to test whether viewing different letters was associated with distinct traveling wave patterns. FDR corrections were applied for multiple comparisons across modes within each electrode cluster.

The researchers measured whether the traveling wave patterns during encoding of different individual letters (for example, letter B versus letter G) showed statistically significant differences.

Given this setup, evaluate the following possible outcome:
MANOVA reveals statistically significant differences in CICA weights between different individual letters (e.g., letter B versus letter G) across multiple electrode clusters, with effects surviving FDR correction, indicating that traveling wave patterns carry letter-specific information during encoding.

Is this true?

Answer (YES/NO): YES